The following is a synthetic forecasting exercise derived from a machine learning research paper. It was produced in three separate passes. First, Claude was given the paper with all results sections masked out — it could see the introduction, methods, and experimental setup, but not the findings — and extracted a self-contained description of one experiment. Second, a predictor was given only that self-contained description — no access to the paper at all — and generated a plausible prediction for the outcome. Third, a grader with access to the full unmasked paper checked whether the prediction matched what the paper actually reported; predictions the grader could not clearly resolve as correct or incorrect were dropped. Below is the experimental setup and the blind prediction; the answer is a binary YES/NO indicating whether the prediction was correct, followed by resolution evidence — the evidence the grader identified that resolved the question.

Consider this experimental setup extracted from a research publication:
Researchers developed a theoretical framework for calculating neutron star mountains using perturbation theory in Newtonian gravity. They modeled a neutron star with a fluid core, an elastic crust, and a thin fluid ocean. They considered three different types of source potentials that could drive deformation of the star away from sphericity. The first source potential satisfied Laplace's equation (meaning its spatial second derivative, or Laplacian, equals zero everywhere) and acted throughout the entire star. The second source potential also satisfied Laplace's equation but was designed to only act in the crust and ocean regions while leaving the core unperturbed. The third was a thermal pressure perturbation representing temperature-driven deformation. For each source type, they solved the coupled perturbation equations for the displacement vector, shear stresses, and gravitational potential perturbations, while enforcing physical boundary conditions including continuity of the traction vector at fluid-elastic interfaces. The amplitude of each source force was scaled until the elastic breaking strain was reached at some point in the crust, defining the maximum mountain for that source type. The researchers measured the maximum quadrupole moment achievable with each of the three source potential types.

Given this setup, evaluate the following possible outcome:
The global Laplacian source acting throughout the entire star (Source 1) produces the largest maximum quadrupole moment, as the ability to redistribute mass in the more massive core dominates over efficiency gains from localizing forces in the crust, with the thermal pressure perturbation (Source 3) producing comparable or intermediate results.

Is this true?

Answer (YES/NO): NO